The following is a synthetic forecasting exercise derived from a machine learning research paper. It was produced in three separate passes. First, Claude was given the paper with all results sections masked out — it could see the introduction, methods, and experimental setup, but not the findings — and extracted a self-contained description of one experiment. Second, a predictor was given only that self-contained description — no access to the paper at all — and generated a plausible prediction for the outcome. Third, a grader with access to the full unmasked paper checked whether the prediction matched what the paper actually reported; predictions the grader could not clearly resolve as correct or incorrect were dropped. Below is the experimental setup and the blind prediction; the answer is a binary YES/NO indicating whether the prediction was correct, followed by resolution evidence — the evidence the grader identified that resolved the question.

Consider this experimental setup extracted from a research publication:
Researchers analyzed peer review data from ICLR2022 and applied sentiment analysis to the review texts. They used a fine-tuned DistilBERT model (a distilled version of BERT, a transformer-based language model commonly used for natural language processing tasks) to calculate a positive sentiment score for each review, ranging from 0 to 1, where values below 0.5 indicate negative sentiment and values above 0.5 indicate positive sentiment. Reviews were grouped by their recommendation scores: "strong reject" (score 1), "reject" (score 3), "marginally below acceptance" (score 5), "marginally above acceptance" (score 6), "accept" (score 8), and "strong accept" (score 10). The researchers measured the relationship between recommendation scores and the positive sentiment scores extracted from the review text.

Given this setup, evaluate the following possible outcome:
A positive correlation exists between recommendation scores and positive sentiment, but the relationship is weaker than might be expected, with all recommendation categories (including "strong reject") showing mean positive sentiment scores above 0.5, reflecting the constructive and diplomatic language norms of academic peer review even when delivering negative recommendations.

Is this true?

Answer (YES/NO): NO